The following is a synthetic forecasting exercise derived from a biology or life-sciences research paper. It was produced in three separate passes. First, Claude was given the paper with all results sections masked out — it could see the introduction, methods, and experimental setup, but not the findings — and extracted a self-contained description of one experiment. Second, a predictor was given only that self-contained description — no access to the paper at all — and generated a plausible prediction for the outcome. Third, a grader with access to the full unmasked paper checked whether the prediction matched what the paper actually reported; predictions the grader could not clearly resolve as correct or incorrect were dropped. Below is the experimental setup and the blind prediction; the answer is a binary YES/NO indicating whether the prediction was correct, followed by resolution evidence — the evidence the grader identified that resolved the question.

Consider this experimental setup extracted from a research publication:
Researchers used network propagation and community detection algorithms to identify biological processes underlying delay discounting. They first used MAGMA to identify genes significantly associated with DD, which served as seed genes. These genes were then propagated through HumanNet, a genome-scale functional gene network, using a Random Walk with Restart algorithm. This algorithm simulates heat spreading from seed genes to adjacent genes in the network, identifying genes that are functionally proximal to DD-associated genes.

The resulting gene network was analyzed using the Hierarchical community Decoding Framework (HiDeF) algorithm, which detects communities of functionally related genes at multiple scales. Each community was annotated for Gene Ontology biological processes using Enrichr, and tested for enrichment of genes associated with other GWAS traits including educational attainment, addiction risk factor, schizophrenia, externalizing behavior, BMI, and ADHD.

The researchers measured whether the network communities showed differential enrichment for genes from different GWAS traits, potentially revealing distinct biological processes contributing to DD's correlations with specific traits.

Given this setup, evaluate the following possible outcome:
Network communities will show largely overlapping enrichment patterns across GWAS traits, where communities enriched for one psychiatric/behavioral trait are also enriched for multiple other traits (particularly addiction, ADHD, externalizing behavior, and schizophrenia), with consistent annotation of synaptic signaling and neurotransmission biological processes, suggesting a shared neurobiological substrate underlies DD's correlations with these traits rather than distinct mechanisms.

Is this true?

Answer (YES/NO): NO